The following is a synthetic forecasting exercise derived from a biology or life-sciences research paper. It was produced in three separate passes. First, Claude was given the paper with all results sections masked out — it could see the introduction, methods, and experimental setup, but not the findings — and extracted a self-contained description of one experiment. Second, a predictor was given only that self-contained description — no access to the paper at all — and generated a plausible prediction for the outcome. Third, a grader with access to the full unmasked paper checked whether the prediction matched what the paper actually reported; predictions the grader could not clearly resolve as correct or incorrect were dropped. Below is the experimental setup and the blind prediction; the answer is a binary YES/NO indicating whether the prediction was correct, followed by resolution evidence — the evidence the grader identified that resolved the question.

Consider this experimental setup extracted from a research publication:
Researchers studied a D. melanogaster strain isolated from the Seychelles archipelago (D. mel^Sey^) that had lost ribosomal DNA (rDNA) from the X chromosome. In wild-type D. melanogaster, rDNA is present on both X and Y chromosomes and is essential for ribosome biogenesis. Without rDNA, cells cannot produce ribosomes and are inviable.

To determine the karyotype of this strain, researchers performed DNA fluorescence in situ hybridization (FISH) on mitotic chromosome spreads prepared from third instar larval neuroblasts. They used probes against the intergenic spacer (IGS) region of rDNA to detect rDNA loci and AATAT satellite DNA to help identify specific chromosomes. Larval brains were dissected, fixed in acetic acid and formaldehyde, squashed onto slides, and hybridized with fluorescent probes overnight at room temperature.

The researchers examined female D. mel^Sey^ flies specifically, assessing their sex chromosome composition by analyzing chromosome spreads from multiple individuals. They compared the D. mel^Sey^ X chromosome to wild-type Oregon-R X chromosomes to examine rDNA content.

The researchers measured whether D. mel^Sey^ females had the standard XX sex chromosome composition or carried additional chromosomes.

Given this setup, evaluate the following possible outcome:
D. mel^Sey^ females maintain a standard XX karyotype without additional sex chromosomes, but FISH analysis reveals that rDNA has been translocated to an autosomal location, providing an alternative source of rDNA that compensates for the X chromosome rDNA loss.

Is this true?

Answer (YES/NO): NO